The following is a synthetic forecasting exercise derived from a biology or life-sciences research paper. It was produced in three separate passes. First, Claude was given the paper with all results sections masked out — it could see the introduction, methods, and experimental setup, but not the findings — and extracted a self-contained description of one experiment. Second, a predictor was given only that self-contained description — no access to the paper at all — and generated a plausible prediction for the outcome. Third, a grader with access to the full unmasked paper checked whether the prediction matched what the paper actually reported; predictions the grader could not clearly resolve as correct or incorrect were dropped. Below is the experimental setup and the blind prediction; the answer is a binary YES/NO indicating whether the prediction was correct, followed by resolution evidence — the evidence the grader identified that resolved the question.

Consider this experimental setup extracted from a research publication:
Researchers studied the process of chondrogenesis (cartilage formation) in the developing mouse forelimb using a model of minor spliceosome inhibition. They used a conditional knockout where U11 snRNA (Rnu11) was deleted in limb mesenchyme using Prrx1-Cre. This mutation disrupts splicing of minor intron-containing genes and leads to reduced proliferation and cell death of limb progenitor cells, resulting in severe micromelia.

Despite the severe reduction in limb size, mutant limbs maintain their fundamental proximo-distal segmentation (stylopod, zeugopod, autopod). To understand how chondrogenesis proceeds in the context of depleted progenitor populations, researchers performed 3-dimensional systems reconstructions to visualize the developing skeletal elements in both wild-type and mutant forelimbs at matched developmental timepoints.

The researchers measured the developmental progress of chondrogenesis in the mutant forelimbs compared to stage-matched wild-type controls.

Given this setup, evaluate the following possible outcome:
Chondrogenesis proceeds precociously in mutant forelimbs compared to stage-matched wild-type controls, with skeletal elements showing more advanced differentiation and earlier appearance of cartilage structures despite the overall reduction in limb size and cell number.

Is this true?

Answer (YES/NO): NO